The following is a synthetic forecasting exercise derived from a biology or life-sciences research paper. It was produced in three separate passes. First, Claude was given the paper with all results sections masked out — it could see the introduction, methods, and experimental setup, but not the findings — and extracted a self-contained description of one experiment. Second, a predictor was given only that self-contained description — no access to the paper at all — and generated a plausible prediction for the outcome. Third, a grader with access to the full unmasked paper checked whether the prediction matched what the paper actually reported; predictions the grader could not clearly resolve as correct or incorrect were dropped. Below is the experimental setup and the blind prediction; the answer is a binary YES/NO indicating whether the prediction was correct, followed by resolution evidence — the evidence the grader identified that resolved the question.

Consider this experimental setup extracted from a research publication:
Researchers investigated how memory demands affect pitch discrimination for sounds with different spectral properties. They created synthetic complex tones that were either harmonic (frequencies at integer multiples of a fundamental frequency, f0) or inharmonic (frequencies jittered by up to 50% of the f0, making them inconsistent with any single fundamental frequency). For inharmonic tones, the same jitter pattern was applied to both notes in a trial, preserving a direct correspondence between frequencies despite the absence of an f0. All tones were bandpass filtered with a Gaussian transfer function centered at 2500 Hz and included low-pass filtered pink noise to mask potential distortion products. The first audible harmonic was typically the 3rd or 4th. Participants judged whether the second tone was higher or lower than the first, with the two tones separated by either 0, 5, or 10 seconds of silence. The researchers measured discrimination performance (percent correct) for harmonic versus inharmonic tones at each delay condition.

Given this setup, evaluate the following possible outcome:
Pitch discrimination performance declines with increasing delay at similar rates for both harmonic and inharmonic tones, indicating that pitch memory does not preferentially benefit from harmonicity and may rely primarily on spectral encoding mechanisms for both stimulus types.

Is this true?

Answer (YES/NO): NO